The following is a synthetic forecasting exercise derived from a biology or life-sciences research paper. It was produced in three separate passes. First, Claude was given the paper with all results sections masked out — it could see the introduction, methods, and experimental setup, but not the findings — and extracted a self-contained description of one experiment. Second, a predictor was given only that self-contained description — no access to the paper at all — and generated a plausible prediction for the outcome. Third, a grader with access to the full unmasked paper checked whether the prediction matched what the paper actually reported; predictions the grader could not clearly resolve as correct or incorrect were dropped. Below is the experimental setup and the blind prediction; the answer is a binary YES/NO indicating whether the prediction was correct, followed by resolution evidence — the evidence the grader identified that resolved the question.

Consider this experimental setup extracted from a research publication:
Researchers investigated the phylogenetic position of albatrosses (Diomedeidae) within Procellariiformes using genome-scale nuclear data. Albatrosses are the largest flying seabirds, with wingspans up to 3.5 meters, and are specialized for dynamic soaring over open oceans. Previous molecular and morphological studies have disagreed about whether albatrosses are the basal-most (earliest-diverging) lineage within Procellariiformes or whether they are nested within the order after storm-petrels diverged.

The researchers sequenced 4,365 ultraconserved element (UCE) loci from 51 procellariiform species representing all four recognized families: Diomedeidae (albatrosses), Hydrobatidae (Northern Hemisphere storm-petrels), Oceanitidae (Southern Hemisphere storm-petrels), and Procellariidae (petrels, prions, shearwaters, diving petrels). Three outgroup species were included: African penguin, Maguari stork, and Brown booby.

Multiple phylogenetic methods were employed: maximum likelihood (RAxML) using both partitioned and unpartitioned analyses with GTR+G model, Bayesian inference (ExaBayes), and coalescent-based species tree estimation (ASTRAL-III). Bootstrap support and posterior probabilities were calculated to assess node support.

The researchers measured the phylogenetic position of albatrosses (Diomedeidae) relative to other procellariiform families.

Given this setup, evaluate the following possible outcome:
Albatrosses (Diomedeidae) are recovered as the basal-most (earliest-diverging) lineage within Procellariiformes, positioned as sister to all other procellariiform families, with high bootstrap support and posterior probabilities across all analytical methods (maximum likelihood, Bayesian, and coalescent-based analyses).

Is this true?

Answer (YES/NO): YES